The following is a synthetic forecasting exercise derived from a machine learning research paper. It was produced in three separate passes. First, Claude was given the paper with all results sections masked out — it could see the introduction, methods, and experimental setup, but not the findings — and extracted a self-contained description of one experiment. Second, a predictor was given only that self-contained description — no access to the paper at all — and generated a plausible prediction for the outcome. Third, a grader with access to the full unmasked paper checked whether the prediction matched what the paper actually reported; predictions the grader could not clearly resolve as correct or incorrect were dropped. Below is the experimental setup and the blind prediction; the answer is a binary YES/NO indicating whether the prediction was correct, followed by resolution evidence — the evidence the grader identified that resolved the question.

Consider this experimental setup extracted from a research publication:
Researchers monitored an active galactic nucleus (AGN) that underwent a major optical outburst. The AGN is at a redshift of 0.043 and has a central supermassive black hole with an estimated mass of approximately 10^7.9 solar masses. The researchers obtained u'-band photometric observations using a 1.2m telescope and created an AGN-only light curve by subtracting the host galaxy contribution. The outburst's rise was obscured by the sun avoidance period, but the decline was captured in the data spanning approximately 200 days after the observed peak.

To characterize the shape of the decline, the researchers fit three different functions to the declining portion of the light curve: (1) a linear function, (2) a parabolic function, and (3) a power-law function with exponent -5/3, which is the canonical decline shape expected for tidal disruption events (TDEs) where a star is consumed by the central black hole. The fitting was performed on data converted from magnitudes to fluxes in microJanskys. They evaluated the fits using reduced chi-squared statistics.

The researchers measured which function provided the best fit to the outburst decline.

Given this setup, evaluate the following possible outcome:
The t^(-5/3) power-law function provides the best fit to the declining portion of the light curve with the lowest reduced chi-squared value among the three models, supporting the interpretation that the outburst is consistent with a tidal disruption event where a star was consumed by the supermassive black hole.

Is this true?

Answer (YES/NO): NO